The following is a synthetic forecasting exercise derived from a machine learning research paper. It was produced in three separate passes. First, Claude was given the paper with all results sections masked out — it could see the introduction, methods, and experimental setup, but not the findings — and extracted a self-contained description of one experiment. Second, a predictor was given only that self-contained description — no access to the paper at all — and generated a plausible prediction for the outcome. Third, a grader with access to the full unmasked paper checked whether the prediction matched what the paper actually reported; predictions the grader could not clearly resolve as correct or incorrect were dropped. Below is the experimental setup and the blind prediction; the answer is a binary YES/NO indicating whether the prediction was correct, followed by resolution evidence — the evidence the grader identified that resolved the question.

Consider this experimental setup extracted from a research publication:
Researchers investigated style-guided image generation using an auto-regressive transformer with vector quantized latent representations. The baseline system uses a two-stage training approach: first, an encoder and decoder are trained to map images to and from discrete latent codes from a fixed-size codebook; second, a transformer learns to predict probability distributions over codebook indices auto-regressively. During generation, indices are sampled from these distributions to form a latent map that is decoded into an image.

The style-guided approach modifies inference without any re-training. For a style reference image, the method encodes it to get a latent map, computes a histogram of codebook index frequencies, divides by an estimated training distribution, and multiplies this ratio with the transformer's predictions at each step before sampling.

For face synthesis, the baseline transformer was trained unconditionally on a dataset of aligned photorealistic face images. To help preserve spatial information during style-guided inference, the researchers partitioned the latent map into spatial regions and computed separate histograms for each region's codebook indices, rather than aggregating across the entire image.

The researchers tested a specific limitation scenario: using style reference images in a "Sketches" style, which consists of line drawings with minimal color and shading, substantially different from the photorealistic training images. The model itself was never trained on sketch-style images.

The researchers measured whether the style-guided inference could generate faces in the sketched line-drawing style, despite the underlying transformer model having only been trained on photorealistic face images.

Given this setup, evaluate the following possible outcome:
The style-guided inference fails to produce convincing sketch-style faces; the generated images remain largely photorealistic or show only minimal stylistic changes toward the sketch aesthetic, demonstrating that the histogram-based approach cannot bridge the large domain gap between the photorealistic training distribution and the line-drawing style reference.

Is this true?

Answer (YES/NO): YES